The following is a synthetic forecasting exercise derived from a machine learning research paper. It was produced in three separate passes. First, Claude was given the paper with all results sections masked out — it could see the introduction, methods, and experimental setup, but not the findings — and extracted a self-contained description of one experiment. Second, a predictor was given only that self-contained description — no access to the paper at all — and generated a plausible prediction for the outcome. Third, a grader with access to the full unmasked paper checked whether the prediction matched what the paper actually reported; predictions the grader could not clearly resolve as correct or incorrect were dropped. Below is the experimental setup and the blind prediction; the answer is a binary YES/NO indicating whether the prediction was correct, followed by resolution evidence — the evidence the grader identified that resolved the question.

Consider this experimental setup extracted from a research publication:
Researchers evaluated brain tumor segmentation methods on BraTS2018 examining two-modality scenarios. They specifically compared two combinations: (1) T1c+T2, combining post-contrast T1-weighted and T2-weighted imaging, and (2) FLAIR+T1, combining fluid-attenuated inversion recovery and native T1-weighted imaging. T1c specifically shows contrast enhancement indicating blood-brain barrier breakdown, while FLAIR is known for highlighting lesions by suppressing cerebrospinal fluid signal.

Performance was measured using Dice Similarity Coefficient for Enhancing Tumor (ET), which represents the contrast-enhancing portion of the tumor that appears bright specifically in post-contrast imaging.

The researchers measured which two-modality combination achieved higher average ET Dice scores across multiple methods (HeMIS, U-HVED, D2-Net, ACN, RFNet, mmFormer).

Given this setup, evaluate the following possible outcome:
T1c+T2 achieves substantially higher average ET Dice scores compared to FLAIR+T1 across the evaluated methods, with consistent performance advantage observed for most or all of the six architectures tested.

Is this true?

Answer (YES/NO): YES